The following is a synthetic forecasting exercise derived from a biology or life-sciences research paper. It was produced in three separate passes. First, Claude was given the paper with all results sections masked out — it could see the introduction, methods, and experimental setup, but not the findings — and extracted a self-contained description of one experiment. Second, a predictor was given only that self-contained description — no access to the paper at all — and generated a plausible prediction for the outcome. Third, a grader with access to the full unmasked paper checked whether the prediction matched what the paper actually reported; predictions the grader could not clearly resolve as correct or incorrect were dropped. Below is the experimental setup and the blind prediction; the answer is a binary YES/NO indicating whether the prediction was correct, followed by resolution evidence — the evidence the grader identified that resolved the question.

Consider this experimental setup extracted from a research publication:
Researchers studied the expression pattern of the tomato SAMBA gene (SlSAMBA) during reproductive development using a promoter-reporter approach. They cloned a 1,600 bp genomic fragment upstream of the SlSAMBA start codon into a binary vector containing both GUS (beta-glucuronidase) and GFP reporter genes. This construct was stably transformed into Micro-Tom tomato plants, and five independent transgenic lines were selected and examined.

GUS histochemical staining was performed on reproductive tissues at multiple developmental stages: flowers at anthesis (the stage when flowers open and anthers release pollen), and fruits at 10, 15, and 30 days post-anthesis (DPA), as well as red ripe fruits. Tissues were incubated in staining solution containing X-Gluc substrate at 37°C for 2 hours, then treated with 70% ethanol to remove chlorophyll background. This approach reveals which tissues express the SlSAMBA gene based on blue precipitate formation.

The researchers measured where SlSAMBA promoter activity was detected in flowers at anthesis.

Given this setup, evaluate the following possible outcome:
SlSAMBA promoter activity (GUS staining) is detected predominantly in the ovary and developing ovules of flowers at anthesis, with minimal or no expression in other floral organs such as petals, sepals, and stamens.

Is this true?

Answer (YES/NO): NO